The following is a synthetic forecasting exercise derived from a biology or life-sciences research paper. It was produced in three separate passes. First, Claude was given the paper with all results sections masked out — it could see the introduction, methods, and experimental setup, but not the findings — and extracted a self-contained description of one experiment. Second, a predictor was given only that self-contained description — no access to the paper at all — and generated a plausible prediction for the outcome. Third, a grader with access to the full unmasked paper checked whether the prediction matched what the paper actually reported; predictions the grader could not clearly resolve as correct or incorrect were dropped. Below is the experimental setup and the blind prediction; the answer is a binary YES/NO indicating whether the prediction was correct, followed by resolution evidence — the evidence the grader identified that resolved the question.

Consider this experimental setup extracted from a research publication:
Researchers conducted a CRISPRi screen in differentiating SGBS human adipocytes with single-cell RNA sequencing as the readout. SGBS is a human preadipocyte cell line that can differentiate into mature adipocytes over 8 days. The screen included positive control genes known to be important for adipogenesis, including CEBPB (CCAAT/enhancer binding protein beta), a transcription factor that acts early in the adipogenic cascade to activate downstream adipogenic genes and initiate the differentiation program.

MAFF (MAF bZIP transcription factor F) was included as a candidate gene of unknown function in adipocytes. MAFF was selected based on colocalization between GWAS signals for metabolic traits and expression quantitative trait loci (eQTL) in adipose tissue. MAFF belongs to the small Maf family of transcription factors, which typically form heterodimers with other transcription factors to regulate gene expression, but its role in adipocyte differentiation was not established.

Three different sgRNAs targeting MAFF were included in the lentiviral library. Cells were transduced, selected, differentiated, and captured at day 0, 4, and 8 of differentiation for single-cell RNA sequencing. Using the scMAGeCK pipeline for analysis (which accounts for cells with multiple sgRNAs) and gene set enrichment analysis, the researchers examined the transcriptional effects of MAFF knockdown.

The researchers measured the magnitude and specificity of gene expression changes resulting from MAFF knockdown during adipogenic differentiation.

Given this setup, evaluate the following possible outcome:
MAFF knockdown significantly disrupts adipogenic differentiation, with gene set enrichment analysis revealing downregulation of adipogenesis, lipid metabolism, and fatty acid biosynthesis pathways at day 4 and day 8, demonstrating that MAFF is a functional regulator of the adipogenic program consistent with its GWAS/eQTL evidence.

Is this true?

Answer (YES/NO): NO